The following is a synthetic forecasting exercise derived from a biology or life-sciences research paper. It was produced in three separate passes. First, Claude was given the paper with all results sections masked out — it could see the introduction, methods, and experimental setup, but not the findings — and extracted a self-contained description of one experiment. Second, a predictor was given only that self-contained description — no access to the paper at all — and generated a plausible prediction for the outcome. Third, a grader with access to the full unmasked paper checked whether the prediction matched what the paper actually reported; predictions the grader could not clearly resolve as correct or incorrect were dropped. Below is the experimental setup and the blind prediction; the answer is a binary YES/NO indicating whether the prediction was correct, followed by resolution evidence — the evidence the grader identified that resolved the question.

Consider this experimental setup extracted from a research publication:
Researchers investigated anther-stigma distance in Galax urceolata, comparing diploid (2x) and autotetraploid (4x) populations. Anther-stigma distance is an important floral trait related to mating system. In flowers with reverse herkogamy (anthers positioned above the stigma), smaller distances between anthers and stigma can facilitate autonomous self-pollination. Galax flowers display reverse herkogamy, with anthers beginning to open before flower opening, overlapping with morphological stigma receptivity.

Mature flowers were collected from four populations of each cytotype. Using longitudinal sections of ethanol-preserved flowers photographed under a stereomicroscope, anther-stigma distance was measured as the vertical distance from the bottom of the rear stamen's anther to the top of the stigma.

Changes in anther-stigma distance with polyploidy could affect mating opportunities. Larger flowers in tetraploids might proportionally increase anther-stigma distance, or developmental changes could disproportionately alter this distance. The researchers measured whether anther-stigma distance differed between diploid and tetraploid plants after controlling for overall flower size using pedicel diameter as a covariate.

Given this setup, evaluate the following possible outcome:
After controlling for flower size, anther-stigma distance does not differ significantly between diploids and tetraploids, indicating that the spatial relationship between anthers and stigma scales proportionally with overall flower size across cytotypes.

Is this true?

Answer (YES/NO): NO